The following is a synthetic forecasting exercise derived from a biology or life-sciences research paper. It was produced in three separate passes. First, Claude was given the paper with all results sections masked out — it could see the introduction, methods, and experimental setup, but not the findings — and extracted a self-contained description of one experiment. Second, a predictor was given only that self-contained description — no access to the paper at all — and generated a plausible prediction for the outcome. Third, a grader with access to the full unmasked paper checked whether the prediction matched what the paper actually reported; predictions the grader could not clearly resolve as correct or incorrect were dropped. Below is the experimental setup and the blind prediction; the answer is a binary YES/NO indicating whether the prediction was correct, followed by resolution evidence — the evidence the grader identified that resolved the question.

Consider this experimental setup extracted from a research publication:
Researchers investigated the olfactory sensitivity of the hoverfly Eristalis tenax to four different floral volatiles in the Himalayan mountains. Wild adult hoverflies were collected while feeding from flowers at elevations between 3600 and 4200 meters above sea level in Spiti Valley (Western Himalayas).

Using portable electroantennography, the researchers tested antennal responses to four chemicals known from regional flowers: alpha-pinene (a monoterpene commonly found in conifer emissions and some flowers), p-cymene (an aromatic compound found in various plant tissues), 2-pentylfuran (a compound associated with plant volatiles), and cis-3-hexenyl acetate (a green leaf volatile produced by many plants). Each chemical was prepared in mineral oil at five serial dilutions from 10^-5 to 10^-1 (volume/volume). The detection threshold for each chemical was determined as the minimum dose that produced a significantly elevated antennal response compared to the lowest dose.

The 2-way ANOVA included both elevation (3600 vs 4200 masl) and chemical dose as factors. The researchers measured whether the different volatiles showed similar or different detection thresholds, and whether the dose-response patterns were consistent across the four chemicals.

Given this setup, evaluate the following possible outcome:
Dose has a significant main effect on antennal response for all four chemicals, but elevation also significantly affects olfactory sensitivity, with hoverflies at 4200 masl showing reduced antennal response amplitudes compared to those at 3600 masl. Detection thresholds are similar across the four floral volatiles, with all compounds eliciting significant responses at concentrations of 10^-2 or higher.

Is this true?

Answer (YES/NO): NO